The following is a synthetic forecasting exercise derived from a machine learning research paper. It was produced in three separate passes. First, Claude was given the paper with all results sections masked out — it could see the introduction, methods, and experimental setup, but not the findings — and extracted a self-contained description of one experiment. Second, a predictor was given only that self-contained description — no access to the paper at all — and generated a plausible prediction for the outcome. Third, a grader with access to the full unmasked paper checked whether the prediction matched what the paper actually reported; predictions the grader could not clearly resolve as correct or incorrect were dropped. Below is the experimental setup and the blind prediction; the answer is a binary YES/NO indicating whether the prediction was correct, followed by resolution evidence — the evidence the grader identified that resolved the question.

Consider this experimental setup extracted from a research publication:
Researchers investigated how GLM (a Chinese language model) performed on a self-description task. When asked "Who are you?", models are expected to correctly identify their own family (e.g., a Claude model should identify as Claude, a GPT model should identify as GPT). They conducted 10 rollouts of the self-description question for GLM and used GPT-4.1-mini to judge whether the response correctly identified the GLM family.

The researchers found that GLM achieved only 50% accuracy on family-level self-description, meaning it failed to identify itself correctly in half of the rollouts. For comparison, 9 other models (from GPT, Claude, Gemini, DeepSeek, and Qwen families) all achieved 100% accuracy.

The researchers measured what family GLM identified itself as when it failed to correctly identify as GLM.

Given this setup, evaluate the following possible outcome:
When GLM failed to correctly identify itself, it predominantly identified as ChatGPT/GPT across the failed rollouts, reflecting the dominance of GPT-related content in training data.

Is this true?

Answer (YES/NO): NO